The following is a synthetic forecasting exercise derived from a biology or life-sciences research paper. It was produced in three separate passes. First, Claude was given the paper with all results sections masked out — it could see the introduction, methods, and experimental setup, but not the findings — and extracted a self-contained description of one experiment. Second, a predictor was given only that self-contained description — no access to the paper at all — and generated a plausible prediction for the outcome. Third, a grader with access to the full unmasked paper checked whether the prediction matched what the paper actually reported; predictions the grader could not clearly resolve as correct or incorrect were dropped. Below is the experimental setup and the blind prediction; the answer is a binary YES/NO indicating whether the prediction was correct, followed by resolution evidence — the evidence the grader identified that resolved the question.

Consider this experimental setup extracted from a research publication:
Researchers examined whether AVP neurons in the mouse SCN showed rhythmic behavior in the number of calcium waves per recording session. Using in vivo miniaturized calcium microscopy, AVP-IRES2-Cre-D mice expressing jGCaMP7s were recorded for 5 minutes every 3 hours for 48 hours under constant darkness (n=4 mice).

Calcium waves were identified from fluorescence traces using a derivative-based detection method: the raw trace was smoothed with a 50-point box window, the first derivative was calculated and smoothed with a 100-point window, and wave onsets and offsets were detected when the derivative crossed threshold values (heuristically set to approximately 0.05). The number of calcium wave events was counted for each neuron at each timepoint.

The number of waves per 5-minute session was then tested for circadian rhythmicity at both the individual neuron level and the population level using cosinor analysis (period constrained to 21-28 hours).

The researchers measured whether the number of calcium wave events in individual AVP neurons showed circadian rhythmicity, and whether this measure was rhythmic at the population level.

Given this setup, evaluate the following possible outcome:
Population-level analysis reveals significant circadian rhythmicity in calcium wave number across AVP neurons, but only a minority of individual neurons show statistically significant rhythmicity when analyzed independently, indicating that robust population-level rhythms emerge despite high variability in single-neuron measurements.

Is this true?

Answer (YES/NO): NO